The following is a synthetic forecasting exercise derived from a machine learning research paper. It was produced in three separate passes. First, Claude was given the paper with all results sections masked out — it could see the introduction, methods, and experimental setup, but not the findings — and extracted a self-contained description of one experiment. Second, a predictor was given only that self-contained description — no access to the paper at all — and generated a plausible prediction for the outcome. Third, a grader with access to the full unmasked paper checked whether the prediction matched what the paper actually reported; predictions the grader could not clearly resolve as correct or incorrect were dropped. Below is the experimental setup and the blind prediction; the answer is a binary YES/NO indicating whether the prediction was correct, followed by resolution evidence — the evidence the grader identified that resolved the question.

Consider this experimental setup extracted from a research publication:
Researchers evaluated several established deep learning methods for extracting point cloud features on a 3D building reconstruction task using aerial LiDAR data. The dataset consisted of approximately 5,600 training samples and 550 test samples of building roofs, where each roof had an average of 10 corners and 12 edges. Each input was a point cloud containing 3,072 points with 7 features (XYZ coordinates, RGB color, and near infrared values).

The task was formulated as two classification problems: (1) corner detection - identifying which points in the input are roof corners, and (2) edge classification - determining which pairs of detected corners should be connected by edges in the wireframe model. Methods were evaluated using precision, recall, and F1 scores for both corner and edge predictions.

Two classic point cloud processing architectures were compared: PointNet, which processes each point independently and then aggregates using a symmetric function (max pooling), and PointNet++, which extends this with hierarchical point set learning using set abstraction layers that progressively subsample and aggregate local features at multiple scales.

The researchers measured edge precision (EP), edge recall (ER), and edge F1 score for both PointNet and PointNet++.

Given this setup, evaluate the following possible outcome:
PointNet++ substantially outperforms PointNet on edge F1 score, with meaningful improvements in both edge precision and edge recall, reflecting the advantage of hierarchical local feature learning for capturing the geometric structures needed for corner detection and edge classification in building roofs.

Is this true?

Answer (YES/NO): NO